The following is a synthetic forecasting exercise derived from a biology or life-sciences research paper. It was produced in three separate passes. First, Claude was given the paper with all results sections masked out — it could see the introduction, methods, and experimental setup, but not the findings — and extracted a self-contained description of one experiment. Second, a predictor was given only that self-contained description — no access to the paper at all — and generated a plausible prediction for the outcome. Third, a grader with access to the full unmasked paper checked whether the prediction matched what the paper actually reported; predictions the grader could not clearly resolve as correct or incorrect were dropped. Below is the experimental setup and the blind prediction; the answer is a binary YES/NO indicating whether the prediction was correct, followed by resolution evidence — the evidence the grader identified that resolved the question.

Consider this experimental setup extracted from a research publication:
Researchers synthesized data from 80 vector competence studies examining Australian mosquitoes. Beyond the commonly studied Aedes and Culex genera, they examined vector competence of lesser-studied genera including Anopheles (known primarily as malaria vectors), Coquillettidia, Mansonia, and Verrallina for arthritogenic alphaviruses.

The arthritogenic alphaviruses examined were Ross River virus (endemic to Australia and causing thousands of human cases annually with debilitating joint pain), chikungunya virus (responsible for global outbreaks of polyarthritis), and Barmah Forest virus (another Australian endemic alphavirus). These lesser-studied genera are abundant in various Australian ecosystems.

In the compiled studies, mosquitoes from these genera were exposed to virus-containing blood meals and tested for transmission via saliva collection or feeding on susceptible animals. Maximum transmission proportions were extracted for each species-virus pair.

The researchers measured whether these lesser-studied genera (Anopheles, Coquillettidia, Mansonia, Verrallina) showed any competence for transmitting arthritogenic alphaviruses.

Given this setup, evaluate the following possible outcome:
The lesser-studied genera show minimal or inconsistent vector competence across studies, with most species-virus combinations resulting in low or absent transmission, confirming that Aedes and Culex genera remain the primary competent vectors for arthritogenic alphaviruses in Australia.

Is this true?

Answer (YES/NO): NO